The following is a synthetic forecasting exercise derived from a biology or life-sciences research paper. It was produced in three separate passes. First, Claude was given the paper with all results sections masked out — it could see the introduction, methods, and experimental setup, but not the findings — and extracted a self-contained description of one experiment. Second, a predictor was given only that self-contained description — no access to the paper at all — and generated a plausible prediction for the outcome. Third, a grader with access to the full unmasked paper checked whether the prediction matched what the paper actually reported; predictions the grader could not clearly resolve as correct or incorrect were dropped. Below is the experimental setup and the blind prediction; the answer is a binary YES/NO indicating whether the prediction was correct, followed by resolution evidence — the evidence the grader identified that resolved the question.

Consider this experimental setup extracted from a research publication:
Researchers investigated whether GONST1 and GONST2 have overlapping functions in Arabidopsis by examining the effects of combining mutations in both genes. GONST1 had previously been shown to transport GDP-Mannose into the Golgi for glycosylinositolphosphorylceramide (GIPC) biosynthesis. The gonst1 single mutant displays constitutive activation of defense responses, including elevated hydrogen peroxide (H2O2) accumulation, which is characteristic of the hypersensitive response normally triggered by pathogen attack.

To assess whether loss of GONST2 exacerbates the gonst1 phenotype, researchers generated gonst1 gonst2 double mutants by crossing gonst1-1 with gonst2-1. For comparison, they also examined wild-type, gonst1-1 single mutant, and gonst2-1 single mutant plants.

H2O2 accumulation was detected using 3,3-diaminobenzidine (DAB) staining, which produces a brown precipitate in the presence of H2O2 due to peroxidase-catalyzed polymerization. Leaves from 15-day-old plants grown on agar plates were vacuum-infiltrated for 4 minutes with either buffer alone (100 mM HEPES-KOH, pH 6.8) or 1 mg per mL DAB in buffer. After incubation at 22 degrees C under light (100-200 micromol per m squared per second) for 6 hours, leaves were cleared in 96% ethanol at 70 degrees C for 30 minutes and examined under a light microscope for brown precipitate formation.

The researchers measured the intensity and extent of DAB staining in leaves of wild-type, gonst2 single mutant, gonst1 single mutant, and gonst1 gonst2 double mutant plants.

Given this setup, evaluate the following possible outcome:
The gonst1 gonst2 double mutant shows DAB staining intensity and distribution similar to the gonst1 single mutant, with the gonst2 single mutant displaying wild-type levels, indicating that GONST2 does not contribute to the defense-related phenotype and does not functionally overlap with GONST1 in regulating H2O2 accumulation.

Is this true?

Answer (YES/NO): NO